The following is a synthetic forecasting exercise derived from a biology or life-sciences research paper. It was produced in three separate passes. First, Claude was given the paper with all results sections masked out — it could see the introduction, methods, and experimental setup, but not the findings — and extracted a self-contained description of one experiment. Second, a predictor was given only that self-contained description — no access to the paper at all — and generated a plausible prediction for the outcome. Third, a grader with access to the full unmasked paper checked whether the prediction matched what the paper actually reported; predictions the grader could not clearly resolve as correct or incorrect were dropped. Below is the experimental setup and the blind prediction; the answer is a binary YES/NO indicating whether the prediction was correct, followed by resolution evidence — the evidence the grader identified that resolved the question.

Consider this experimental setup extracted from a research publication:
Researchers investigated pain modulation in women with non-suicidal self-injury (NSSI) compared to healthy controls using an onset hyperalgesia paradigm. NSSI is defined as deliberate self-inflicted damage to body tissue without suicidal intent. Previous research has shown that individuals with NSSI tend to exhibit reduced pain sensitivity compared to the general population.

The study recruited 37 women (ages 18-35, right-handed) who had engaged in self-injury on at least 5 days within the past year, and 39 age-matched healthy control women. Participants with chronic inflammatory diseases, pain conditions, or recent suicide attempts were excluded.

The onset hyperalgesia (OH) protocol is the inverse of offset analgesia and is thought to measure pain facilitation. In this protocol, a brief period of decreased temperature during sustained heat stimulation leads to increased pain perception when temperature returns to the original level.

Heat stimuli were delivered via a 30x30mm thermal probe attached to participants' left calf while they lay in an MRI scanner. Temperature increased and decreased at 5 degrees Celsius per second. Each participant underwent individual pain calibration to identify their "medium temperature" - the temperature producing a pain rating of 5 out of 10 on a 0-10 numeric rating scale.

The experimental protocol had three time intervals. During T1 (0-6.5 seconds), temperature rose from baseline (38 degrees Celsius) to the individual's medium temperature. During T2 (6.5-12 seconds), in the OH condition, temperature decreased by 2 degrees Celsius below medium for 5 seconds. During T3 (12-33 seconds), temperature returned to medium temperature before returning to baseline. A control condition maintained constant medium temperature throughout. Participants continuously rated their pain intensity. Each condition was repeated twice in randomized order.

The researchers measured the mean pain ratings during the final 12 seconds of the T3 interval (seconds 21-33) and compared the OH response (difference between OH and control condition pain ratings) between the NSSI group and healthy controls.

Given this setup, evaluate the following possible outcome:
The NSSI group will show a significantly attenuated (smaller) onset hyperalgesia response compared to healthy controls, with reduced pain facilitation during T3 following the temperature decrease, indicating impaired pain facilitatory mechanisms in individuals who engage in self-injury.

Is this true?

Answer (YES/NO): YES